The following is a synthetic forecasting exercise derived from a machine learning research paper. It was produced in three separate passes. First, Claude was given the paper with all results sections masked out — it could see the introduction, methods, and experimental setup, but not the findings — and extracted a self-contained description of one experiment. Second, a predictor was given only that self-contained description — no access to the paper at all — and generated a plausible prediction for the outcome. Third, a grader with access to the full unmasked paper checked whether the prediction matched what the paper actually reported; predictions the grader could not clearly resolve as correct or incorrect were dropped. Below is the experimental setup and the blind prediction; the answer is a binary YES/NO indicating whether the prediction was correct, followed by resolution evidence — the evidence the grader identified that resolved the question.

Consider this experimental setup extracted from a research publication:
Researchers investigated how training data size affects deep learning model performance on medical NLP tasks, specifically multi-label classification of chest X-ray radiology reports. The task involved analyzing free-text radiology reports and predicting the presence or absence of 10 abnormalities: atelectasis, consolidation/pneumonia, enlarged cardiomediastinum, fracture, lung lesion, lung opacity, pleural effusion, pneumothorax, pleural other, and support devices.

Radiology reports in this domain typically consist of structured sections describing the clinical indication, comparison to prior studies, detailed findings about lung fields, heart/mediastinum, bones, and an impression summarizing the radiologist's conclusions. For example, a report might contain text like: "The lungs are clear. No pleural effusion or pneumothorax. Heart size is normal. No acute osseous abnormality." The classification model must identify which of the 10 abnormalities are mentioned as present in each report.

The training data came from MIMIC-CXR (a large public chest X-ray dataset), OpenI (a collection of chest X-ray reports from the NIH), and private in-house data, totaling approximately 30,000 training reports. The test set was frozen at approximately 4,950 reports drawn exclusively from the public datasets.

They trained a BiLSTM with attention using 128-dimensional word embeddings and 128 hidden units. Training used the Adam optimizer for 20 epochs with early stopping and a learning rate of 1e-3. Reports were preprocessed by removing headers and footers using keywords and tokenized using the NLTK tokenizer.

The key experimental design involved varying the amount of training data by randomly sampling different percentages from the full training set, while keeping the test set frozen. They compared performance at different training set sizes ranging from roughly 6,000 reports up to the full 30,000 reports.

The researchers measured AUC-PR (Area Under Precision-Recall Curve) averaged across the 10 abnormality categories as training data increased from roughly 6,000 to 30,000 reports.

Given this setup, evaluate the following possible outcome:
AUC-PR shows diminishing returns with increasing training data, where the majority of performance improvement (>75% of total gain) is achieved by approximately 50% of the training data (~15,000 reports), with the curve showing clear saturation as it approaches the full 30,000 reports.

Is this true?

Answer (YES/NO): YES